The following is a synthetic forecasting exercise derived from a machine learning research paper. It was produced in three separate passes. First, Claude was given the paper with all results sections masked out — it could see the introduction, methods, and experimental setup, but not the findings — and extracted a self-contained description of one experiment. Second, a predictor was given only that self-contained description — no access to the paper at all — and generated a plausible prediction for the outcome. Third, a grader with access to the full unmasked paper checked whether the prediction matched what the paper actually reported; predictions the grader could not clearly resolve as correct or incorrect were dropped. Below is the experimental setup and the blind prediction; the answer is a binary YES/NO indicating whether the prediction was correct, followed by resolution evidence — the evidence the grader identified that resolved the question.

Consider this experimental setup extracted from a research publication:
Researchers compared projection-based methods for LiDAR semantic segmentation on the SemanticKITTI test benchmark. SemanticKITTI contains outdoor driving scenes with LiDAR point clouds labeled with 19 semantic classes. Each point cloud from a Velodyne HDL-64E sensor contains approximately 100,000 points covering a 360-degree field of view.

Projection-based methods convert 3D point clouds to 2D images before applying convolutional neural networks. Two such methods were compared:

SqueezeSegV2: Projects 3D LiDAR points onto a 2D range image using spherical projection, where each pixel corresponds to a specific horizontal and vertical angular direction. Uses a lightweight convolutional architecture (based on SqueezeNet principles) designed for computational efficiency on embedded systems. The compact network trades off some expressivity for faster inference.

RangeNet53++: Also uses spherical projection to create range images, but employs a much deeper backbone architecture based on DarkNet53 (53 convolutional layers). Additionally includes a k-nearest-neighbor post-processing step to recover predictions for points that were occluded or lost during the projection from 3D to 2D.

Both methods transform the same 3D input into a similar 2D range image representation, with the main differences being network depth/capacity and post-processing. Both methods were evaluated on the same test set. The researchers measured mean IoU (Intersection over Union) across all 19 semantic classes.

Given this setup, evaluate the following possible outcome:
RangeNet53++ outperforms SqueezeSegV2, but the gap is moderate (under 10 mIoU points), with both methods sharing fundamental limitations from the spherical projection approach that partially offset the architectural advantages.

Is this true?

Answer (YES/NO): NO